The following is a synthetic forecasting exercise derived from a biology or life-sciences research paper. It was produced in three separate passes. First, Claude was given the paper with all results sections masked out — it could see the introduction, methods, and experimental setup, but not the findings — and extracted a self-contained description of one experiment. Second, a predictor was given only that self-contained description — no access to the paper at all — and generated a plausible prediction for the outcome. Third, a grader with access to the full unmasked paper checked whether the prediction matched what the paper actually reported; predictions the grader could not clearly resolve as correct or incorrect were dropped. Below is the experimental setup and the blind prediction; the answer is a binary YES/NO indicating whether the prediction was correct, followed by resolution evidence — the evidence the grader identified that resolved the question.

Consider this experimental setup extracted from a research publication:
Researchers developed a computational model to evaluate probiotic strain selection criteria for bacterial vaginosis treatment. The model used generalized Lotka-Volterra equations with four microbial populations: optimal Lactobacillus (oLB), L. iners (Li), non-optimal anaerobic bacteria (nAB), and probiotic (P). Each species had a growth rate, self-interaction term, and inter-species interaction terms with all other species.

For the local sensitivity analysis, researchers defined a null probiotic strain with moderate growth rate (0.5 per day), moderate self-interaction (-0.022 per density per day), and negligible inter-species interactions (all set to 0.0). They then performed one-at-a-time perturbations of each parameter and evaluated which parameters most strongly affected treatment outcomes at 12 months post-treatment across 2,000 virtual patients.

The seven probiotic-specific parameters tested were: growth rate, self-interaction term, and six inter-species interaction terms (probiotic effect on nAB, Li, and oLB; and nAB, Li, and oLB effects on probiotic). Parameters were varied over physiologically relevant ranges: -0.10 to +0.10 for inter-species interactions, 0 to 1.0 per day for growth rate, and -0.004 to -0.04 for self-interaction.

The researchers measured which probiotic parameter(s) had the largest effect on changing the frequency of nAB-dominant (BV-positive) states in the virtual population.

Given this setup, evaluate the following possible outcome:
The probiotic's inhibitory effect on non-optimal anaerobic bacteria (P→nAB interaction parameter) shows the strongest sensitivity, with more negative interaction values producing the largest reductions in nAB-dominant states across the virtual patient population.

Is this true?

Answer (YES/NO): NO